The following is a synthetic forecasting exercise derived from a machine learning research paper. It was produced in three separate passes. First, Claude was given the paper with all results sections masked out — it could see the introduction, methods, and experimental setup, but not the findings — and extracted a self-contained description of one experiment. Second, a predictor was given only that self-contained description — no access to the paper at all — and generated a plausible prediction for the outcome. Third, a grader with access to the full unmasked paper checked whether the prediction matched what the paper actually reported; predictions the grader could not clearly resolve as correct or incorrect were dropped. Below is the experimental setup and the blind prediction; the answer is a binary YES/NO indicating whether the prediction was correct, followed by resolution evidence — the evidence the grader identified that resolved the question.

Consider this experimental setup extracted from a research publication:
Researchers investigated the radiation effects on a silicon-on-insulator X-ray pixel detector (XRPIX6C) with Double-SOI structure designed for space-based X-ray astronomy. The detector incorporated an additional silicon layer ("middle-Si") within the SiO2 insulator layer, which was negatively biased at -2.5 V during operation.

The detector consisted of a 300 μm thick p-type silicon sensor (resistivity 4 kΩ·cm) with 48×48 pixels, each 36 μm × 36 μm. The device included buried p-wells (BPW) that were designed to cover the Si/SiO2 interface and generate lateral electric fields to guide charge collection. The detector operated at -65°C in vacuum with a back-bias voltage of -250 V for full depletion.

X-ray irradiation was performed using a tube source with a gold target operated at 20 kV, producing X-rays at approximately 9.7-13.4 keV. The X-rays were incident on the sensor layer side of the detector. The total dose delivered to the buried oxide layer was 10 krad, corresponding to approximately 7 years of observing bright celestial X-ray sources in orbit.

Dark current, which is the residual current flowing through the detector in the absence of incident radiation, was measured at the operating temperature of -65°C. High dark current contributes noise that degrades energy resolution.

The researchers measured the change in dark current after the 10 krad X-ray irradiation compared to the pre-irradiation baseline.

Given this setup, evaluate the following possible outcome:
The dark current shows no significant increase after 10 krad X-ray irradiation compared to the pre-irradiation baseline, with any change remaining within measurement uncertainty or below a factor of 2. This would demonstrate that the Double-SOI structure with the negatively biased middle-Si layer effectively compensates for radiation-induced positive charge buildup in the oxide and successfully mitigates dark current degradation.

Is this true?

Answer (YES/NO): NO